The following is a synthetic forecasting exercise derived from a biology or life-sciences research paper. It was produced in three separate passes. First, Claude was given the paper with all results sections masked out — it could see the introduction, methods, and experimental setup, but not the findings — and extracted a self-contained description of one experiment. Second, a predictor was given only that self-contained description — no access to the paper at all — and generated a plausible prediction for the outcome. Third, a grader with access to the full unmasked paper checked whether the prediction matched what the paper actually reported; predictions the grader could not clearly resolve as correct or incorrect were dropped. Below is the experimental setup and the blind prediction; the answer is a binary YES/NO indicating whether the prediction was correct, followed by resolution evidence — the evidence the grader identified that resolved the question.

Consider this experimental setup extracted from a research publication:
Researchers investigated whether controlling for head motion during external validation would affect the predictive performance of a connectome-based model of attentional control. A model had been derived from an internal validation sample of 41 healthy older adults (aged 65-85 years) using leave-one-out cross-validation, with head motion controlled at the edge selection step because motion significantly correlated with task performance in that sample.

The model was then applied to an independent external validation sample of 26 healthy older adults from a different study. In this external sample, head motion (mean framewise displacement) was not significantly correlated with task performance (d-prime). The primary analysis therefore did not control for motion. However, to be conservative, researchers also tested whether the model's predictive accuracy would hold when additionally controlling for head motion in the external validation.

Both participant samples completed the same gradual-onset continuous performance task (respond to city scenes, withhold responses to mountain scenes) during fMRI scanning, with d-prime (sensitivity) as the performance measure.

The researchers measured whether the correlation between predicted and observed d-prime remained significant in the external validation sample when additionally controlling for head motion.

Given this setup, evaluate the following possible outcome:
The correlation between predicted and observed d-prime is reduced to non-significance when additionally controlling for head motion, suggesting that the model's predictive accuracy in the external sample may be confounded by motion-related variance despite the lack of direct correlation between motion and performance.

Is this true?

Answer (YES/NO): NO